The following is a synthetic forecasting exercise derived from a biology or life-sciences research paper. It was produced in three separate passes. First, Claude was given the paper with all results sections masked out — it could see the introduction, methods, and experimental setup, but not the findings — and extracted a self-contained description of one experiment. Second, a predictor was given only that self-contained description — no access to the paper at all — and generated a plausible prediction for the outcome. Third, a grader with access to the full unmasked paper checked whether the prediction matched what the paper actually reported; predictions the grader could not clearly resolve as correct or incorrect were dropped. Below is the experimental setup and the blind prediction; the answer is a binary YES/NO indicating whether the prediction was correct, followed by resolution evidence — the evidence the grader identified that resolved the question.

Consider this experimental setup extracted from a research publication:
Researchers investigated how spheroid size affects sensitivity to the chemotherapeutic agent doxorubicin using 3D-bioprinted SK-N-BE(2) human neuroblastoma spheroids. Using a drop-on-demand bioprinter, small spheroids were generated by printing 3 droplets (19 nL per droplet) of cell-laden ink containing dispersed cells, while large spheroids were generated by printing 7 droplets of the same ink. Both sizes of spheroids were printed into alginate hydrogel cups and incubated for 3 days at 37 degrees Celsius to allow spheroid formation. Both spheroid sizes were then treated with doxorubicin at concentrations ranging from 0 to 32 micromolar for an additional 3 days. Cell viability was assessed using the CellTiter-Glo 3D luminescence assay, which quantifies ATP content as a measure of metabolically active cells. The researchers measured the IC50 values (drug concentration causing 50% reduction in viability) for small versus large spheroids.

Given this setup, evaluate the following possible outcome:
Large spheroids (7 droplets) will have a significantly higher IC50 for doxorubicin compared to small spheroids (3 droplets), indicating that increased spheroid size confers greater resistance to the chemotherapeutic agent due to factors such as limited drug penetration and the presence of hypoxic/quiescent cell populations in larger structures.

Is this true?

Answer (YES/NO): YES